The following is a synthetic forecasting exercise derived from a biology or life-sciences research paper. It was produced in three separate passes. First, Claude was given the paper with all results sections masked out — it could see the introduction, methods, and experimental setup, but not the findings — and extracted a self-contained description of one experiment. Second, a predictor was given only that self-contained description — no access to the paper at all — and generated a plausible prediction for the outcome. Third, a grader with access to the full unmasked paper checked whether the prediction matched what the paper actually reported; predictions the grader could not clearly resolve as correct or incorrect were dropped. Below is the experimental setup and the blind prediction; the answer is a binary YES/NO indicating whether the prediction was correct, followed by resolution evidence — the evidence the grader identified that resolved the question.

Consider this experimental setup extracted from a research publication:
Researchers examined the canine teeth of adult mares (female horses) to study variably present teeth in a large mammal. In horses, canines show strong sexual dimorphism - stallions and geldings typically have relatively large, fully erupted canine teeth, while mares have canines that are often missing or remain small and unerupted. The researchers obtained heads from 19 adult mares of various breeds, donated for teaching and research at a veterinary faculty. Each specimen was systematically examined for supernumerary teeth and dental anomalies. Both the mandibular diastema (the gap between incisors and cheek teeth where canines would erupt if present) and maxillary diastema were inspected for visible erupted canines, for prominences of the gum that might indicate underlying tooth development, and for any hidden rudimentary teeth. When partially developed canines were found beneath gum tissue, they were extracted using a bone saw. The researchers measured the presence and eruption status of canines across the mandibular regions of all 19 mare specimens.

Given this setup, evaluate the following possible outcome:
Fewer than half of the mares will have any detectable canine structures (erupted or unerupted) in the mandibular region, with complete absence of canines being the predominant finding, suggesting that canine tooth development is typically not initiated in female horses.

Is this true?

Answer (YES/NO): YES